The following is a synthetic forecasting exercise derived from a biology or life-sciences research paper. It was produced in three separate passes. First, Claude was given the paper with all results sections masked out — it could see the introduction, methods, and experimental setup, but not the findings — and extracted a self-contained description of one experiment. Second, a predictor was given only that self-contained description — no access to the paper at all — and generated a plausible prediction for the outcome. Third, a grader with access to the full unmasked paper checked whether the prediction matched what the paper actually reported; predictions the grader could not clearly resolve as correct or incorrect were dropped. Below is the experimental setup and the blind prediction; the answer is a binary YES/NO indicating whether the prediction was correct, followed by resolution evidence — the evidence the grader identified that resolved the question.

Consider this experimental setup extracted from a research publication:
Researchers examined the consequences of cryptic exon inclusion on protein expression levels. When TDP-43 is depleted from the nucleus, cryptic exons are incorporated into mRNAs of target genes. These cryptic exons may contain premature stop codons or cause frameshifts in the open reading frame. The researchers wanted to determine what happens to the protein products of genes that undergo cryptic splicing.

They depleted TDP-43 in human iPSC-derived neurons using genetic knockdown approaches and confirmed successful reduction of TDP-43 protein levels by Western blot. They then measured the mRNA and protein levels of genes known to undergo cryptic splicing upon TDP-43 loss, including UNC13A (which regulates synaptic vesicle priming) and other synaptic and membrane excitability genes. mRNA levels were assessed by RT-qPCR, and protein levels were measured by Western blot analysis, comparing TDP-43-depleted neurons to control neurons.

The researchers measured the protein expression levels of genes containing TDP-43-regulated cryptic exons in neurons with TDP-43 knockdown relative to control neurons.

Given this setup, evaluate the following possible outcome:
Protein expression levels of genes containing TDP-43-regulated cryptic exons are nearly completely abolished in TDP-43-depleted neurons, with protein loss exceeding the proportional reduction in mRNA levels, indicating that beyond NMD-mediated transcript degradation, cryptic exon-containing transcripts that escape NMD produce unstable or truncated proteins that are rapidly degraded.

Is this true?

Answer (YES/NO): NO